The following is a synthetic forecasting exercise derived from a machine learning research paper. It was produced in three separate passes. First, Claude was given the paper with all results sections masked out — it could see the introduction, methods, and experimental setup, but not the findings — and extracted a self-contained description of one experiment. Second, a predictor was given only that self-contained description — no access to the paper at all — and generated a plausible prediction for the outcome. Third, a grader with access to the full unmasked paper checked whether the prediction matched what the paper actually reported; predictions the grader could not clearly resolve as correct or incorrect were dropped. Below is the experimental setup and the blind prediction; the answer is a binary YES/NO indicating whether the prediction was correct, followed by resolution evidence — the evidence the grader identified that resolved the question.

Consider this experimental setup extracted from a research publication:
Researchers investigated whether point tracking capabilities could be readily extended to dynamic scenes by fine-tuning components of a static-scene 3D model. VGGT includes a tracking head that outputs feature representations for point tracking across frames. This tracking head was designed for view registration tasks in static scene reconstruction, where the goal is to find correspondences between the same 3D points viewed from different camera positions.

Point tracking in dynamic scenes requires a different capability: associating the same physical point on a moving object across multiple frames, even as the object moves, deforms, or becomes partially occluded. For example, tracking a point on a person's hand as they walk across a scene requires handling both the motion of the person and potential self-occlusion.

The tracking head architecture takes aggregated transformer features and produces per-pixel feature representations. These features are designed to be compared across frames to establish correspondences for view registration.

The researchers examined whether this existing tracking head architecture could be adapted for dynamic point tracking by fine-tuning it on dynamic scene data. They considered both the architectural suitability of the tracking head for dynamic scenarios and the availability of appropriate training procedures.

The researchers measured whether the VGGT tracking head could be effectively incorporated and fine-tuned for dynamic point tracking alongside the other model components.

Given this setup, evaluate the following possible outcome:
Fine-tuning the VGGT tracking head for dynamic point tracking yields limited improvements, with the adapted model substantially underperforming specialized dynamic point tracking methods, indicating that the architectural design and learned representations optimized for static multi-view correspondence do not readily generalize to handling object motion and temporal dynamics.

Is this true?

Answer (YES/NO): NO